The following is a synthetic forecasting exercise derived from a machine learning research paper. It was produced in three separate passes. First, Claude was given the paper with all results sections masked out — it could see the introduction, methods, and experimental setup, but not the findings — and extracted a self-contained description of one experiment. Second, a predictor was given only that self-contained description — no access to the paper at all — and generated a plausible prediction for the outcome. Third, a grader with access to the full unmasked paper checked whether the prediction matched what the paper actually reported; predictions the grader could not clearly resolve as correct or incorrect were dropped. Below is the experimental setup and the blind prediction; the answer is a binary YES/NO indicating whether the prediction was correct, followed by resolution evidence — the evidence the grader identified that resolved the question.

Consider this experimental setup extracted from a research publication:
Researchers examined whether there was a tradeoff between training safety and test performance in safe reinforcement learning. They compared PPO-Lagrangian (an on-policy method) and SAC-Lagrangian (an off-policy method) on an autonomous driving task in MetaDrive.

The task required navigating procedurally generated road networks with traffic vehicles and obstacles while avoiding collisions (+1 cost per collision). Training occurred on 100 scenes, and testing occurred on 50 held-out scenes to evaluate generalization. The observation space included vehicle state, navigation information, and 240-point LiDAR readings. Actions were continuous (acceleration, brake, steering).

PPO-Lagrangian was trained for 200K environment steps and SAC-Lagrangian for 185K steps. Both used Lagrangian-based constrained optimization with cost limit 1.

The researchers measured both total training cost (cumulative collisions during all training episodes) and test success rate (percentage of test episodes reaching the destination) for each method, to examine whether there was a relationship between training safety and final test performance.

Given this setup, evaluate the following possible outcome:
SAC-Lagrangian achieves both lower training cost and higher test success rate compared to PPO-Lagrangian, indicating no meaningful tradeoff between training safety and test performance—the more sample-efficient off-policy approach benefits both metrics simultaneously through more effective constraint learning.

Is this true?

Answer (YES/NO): NO